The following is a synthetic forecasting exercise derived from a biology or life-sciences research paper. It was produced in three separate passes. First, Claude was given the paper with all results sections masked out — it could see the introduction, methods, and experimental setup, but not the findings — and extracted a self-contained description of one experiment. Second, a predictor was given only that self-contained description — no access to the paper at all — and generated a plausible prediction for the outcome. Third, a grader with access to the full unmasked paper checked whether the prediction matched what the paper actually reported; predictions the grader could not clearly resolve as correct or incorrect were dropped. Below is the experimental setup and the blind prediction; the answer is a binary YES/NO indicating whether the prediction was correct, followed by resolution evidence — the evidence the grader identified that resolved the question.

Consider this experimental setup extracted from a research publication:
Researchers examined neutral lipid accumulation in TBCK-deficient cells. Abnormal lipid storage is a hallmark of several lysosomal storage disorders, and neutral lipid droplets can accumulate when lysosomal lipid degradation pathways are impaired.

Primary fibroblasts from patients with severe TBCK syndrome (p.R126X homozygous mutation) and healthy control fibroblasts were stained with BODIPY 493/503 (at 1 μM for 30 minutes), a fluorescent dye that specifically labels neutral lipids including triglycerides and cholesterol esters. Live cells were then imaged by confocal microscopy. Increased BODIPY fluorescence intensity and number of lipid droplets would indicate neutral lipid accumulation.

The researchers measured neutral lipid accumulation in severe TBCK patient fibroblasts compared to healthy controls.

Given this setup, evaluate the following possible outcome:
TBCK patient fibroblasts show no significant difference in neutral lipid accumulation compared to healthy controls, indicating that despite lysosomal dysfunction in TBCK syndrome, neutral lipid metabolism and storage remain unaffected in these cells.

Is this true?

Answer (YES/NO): NO